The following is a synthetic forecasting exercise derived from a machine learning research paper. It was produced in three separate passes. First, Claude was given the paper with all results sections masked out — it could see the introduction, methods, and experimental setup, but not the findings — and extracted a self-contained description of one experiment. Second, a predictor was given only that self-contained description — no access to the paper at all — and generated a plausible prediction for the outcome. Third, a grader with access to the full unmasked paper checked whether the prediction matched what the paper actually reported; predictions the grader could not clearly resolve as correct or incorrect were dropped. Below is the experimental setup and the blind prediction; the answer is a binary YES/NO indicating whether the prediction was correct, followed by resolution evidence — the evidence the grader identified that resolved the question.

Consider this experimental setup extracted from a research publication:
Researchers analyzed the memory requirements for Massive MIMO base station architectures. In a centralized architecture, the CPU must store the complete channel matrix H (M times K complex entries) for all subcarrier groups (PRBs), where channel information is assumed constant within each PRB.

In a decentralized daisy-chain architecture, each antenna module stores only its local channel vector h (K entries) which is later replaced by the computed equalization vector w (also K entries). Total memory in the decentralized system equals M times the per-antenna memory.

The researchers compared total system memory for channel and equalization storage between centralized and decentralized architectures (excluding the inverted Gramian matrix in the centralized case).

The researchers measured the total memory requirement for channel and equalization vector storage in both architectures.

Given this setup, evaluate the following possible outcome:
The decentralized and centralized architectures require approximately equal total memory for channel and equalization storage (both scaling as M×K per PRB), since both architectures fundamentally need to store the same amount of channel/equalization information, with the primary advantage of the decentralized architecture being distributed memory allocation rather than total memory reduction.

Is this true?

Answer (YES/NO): YES